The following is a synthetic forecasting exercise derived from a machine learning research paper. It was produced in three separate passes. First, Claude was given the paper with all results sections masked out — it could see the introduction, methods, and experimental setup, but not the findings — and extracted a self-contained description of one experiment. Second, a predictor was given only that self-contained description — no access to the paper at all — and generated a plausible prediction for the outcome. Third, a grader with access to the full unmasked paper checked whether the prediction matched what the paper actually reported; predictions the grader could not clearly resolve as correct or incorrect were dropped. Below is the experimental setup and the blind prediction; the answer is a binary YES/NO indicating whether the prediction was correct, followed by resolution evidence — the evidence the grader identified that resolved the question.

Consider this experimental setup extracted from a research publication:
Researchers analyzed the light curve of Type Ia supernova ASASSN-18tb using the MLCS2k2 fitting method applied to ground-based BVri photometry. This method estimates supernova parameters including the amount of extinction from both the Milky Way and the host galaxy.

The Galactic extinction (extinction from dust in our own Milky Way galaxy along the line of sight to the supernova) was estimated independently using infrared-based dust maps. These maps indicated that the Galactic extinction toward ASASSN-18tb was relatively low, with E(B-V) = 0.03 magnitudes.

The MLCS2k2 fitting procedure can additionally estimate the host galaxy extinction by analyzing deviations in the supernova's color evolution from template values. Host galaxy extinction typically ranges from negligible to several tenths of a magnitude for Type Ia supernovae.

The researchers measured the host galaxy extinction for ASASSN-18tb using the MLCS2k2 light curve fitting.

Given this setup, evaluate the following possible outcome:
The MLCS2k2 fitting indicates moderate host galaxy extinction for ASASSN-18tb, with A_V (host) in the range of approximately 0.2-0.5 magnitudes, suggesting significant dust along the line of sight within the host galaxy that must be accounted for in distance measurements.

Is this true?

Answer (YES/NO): NO